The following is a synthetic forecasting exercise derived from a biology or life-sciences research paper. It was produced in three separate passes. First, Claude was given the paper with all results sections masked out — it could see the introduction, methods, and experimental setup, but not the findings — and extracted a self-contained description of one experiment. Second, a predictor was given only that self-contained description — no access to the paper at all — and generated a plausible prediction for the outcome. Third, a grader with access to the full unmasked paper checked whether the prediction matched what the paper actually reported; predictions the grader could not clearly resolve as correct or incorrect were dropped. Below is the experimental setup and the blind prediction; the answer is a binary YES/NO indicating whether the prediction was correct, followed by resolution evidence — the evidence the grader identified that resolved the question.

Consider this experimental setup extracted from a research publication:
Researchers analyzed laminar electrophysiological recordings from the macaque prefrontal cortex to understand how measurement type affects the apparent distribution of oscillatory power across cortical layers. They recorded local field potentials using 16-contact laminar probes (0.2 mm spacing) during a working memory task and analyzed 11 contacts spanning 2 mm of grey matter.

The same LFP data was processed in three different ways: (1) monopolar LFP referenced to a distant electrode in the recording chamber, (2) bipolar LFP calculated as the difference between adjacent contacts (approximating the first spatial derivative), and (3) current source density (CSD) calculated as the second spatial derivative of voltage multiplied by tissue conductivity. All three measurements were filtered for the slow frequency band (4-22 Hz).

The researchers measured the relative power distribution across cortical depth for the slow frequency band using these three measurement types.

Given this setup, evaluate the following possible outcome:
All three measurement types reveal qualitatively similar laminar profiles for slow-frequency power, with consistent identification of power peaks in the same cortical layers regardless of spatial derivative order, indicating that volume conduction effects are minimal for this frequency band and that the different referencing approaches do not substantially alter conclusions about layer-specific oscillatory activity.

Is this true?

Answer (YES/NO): NO